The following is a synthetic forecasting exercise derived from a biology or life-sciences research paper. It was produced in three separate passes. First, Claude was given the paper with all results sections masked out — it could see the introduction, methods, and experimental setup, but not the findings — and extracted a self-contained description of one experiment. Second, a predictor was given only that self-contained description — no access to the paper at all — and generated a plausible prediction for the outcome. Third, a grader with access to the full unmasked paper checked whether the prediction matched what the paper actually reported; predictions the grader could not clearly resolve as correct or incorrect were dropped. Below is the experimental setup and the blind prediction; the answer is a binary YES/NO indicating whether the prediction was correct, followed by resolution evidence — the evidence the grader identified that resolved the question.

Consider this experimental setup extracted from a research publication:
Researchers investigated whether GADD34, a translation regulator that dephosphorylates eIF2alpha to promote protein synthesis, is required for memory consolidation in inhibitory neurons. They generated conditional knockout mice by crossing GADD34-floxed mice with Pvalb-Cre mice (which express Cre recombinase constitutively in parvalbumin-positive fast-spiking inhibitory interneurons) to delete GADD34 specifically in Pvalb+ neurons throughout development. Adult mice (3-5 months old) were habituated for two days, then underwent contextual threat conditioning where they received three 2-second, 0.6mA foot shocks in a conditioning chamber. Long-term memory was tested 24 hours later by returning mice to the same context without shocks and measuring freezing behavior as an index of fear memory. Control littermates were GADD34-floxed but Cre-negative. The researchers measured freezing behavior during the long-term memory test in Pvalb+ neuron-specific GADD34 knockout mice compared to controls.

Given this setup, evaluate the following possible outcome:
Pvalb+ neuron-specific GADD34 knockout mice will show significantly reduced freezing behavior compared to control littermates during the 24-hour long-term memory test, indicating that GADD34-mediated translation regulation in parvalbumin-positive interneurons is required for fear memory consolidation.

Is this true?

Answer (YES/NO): NO